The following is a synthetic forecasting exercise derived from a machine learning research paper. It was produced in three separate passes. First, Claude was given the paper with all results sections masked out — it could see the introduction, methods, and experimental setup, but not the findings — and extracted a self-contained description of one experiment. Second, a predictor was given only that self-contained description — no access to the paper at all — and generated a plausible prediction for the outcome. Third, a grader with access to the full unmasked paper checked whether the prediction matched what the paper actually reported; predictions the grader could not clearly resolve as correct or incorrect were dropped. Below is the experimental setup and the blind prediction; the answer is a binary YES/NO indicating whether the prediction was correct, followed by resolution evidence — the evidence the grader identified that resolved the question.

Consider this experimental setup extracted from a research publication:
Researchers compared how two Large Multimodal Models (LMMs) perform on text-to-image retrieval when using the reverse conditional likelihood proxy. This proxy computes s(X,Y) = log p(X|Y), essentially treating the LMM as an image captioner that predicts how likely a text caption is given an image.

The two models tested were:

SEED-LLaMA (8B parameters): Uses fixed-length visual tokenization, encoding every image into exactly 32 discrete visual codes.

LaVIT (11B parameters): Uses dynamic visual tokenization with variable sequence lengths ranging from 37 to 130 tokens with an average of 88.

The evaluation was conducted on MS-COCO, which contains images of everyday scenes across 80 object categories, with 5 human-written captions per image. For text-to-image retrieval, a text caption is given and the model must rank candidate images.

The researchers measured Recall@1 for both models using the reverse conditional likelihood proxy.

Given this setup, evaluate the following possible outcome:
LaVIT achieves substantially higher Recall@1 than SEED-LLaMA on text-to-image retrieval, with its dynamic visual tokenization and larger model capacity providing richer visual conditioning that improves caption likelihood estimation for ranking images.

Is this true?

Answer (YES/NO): NO